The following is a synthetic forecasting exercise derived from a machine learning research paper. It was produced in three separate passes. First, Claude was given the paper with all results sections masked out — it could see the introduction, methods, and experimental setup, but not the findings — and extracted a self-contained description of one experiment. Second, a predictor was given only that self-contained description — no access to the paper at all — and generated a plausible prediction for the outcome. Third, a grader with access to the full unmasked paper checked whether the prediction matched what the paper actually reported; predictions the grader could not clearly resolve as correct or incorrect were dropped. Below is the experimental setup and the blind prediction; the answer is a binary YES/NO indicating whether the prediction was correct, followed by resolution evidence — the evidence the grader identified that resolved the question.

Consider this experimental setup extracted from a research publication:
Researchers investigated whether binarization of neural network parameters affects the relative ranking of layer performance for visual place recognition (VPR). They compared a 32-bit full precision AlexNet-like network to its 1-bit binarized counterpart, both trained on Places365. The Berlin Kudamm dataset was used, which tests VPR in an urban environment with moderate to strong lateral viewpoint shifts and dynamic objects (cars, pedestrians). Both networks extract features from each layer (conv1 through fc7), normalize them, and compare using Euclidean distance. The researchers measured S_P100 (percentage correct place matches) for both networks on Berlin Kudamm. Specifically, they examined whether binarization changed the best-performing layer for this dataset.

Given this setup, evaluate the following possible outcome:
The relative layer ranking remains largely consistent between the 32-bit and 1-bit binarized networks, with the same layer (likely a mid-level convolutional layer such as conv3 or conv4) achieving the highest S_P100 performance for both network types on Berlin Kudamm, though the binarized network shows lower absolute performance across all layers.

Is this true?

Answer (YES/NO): NO